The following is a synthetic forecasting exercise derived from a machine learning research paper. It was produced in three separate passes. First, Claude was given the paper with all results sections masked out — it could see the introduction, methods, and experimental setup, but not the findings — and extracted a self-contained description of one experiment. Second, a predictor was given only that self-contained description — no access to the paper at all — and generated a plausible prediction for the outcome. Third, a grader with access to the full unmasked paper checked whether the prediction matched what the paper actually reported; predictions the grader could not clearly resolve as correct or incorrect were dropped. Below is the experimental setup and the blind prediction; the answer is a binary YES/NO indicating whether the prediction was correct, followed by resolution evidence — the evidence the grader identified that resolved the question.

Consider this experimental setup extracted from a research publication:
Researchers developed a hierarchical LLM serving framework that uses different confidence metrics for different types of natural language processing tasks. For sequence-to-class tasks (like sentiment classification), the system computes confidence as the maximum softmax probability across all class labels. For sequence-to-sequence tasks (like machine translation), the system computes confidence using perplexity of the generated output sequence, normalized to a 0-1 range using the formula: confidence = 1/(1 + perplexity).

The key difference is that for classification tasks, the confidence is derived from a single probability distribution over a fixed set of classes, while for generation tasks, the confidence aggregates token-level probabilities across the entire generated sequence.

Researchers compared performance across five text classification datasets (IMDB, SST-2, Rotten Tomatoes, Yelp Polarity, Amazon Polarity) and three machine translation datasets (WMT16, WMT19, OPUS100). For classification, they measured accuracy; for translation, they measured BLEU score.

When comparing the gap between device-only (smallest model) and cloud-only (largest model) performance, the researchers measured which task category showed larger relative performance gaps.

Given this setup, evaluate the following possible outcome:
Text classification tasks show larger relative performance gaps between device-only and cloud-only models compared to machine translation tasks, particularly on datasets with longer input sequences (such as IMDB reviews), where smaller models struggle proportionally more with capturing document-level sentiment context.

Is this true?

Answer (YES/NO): NO